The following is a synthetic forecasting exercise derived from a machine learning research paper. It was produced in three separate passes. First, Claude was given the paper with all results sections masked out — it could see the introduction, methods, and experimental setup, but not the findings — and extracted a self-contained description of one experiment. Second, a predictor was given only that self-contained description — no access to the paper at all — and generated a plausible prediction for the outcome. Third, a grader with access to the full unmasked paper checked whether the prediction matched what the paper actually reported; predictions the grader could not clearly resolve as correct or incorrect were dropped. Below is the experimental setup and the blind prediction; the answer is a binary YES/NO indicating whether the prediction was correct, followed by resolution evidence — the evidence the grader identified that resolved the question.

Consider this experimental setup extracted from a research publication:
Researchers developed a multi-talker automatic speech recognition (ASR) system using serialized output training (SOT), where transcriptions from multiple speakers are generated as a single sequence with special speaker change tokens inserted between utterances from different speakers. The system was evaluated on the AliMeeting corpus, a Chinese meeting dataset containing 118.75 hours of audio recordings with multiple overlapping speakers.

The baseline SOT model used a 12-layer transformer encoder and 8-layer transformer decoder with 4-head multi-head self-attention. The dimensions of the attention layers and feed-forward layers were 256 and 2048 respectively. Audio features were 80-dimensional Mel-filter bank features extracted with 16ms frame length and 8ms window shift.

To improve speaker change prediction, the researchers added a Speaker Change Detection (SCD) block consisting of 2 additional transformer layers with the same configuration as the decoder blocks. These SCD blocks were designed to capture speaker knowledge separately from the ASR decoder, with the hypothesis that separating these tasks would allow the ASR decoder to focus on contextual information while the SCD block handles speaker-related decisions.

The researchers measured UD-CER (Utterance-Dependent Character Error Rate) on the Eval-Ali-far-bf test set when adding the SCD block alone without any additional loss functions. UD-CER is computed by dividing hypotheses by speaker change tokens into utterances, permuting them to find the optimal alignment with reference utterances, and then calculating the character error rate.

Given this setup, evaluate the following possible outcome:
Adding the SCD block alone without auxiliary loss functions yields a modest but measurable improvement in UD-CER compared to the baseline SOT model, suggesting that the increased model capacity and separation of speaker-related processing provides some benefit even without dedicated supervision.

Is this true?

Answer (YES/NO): NO